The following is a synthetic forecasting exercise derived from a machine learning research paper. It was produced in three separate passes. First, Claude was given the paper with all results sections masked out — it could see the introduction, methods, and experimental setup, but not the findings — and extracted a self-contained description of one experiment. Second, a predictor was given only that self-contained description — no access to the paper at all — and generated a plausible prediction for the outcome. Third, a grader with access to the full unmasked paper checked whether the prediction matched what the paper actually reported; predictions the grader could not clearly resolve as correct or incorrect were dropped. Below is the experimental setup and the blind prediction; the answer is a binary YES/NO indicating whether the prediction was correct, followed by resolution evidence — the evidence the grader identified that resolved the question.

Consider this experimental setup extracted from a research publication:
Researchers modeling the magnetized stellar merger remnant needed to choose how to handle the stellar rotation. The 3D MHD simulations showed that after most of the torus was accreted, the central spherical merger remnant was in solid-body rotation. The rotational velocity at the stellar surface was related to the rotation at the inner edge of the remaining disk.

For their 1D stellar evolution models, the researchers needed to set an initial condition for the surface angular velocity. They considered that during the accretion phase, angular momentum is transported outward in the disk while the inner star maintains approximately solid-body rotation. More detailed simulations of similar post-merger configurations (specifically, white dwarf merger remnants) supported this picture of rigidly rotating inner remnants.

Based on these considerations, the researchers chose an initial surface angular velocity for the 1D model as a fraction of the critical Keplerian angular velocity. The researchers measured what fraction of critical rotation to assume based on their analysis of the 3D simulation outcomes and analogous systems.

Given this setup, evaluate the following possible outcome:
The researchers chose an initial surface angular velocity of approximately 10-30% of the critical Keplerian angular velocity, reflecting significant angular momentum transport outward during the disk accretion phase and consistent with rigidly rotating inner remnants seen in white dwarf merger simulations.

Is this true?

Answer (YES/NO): NO